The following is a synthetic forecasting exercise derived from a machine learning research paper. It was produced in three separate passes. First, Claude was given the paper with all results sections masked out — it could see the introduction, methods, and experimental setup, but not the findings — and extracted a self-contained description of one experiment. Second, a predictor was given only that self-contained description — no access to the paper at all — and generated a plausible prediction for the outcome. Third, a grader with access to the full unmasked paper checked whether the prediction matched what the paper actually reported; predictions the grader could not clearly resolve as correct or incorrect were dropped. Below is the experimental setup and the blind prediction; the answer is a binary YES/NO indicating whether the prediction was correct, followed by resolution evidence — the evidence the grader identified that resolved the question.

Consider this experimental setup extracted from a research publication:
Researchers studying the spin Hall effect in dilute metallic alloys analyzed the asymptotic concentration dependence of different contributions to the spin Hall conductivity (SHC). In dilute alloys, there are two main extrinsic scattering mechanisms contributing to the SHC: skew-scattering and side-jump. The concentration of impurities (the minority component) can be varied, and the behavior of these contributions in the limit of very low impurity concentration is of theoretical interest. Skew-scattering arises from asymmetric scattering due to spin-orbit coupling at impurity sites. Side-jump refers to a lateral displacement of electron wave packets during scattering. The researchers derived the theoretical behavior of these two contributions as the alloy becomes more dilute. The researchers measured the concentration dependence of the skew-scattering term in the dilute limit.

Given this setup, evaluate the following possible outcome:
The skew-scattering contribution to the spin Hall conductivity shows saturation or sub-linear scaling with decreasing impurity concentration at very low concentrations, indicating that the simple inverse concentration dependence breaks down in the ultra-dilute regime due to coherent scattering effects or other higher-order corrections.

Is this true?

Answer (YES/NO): NO